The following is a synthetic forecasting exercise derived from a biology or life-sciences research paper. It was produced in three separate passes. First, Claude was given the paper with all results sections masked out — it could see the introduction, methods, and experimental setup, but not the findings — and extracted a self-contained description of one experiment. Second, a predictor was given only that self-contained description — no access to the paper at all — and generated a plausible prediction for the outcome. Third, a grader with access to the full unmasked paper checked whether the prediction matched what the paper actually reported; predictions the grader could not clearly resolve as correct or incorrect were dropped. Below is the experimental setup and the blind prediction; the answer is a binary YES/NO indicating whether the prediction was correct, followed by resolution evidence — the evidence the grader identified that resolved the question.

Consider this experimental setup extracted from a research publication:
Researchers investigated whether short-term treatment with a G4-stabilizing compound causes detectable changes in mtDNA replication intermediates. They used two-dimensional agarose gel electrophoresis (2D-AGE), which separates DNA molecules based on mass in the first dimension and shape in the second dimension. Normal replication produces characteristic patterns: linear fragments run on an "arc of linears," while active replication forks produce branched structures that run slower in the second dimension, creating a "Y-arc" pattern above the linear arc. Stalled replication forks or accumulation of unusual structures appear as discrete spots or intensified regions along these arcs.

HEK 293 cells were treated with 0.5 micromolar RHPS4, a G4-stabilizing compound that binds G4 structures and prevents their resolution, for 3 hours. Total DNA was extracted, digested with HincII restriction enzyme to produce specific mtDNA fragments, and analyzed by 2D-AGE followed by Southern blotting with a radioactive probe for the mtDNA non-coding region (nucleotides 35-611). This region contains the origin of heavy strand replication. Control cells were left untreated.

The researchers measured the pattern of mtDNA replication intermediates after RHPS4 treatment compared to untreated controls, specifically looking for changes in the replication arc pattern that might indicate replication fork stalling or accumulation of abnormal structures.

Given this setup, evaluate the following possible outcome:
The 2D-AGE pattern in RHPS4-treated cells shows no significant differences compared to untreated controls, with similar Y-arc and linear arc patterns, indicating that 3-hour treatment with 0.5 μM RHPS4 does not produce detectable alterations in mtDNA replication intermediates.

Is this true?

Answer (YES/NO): NO